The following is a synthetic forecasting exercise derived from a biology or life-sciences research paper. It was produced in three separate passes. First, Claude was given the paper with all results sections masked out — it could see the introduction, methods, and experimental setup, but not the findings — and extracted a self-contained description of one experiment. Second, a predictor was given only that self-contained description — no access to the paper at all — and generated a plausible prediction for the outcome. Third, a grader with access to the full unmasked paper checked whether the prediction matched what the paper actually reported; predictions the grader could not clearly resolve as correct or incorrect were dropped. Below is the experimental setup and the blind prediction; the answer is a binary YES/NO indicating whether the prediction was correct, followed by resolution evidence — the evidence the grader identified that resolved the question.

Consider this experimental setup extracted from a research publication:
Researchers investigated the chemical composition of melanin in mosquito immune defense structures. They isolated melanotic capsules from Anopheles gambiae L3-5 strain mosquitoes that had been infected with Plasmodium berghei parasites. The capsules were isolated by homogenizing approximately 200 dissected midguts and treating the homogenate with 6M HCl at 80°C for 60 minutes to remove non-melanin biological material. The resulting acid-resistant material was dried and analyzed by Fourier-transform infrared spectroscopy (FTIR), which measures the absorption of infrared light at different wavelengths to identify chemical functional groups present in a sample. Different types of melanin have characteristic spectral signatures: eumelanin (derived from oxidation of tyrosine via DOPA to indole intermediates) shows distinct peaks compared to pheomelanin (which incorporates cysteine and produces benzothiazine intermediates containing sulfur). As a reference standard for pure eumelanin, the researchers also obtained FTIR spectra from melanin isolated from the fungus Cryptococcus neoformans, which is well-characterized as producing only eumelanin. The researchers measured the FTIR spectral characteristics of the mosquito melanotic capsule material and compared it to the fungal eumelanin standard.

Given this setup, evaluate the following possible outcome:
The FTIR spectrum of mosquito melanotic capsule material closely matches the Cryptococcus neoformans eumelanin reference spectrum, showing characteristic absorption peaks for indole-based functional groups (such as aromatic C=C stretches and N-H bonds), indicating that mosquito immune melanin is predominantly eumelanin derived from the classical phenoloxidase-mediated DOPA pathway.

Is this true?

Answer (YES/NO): NO